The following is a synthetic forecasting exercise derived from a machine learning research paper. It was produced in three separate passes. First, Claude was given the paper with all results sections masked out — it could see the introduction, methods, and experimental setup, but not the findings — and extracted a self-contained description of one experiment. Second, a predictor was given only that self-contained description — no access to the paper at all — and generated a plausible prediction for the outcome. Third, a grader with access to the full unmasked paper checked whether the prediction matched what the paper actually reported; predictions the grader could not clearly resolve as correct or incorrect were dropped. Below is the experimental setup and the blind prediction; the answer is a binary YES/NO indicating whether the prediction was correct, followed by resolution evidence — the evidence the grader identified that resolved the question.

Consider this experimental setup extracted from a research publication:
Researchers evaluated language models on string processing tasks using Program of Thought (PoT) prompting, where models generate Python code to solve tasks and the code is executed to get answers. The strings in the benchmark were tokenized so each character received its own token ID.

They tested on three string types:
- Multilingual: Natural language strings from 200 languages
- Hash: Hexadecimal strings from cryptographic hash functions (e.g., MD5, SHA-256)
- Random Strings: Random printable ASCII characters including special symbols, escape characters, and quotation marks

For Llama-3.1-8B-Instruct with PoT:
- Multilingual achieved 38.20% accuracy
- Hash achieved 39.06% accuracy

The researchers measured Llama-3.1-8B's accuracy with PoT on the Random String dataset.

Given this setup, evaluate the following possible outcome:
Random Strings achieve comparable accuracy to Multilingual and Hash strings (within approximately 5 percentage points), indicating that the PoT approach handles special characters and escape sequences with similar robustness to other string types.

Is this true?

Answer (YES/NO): NO